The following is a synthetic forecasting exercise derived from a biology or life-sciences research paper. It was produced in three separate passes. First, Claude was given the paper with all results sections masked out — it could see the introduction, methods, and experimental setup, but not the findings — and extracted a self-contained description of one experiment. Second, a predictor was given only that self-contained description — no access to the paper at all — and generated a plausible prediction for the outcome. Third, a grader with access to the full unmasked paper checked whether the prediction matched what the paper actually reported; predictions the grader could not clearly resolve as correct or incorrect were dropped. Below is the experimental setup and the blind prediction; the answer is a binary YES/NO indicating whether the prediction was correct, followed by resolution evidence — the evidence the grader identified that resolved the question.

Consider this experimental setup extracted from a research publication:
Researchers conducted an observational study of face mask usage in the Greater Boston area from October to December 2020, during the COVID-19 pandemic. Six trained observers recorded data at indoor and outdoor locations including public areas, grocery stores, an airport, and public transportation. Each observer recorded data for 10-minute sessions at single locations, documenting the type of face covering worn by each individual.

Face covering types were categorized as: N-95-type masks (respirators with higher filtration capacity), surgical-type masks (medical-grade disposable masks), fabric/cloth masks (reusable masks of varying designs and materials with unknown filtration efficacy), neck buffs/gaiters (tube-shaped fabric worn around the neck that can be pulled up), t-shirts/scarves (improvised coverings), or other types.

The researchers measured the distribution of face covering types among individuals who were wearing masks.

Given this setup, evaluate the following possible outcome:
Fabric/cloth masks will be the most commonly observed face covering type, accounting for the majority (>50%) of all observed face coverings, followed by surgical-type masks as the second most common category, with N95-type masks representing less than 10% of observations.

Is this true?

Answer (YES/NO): YES